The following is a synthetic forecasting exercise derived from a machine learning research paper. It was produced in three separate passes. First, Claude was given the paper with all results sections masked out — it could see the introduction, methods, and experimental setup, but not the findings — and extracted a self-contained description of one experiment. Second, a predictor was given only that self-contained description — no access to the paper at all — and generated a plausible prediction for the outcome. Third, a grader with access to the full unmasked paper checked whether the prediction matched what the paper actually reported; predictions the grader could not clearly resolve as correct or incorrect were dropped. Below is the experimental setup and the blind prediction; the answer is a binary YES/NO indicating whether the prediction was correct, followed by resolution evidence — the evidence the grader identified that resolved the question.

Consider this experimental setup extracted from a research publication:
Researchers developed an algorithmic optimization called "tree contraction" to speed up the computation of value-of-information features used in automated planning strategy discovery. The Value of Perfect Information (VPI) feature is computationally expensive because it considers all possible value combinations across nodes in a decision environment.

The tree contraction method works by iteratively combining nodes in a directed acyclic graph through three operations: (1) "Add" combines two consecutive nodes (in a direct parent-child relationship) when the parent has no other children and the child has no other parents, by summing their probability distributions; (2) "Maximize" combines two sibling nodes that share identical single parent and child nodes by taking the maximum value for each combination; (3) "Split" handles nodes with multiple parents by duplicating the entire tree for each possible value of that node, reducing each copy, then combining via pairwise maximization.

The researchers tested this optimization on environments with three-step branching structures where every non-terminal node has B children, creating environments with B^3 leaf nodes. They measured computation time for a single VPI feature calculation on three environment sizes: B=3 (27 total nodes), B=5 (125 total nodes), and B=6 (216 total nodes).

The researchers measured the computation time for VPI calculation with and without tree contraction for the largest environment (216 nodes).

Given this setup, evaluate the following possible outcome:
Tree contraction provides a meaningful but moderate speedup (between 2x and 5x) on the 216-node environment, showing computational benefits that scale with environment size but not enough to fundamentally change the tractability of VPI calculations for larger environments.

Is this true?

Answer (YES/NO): NO